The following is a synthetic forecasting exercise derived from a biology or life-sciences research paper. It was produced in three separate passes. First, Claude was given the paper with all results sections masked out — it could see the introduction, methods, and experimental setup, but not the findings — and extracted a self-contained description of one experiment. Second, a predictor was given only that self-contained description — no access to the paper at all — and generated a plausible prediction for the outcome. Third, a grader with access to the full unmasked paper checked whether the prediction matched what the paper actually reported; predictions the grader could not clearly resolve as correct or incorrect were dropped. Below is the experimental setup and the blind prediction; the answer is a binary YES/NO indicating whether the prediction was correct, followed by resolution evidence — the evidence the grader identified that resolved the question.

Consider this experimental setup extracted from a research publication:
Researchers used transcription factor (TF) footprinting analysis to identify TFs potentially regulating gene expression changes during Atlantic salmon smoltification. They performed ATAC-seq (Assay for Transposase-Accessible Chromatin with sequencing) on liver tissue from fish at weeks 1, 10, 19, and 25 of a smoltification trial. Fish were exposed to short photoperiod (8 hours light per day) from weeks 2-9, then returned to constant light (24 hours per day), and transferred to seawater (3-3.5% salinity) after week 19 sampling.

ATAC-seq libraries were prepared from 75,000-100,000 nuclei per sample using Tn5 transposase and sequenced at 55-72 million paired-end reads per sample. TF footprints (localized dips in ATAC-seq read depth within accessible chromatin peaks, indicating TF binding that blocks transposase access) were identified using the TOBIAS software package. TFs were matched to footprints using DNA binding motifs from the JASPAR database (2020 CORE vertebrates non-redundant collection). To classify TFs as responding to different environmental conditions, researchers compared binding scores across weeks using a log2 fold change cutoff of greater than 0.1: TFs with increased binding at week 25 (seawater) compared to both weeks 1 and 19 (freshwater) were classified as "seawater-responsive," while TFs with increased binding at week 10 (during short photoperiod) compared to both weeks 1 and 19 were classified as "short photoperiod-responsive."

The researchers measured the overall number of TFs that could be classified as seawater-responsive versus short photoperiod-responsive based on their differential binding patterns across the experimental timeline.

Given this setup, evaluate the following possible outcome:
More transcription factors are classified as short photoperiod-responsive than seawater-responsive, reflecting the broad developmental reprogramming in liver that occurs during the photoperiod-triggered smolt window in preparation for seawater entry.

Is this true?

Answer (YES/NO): NO